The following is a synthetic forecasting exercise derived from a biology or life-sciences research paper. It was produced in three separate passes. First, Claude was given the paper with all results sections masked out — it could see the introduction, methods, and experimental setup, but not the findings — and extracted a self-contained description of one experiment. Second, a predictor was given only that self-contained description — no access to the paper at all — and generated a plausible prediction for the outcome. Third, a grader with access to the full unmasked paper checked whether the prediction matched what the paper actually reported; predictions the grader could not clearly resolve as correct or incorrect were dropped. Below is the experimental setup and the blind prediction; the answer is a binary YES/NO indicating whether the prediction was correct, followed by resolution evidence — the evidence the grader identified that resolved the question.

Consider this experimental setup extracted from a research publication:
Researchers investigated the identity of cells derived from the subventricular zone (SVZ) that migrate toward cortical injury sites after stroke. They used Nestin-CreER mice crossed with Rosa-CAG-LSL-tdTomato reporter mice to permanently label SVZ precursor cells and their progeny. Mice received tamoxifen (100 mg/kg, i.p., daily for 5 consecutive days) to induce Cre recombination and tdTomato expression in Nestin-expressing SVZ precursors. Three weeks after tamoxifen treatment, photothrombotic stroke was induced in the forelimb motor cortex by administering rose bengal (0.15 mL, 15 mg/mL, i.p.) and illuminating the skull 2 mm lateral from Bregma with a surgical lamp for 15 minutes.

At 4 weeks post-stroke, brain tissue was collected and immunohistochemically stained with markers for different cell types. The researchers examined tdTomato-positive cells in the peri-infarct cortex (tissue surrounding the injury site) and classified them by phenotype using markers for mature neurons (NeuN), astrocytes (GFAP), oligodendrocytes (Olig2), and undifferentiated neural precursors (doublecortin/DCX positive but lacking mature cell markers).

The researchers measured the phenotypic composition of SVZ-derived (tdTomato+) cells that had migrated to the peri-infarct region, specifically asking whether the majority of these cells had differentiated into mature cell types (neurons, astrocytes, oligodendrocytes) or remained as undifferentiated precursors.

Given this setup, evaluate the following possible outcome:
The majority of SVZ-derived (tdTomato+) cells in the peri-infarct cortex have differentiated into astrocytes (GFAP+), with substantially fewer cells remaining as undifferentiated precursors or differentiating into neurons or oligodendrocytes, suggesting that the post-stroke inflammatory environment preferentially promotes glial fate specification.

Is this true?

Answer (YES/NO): NO